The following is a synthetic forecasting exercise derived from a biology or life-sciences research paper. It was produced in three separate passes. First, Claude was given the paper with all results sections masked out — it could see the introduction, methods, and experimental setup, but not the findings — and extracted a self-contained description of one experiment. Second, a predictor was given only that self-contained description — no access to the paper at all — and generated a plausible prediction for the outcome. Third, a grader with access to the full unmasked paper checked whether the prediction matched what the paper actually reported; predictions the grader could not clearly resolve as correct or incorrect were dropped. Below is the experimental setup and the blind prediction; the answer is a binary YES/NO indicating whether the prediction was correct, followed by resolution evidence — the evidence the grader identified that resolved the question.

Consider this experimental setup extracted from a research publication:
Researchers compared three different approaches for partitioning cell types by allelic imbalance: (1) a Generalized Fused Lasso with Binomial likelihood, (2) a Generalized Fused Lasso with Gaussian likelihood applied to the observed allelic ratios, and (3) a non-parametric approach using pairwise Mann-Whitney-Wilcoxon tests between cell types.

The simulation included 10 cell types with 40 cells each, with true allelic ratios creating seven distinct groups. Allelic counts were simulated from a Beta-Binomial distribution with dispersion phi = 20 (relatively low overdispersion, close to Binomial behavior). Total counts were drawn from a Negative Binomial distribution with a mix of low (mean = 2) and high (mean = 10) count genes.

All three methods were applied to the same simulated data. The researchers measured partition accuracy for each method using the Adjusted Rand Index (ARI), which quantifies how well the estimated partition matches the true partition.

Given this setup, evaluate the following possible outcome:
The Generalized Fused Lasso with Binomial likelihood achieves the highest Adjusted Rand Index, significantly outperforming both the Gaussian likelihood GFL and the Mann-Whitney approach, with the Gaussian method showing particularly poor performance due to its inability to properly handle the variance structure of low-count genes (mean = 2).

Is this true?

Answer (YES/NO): NO